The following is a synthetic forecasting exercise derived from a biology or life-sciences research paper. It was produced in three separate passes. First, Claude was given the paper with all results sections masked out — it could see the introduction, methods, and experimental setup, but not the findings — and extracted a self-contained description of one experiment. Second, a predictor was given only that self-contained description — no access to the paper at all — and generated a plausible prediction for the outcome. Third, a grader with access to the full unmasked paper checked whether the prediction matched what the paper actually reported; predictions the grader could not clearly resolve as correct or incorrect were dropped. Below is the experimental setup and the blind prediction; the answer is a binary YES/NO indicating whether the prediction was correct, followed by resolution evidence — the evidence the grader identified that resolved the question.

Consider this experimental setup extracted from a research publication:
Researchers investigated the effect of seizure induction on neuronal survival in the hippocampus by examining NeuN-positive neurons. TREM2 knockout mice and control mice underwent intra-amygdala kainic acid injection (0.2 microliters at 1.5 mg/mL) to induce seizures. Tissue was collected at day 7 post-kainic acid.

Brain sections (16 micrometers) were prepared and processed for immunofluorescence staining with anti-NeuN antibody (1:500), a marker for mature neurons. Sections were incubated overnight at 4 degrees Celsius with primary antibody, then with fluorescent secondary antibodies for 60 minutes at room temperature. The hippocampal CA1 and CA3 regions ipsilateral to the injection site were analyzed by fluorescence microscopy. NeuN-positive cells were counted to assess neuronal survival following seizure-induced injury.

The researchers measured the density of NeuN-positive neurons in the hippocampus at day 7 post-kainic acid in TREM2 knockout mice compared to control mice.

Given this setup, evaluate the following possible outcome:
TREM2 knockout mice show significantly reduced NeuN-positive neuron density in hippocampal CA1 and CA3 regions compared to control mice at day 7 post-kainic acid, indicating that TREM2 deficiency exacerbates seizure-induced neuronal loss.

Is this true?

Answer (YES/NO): NO